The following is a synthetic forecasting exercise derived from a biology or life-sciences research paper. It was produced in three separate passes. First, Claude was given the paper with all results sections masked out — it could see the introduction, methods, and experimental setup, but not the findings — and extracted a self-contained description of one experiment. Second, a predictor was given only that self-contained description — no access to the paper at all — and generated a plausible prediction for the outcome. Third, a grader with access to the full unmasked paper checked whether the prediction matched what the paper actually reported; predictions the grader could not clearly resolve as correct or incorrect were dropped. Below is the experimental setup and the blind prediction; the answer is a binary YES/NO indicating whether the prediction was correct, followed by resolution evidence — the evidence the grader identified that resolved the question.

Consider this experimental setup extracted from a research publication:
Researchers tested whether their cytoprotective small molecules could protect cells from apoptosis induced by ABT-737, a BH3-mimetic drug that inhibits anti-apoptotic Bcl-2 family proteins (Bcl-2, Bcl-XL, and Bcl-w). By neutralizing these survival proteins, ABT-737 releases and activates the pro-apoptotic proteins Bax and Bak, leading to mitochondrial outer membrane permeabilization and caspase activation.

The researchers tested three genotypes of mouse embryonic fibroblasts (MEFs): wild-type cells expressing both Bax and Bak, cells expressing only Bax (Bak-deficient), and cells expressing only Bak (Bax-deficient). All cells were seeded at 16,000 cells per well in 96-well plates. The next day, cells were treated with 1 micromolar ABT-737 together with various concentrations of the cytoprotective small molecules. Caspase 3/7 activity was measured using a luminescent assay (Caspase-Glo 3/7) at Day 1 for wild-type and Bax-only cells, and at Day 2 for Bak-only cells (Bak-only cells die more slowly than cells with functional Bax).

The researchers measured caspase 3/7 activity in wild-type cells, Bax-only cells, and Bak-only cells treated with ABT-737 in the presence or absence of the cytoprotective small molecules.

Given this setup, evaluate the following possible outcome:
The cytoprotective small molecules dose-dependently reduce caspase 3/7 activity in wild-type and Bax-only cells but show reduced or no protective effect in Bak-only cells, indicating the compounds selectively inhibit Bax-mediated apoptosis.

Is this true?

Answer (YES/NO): NO